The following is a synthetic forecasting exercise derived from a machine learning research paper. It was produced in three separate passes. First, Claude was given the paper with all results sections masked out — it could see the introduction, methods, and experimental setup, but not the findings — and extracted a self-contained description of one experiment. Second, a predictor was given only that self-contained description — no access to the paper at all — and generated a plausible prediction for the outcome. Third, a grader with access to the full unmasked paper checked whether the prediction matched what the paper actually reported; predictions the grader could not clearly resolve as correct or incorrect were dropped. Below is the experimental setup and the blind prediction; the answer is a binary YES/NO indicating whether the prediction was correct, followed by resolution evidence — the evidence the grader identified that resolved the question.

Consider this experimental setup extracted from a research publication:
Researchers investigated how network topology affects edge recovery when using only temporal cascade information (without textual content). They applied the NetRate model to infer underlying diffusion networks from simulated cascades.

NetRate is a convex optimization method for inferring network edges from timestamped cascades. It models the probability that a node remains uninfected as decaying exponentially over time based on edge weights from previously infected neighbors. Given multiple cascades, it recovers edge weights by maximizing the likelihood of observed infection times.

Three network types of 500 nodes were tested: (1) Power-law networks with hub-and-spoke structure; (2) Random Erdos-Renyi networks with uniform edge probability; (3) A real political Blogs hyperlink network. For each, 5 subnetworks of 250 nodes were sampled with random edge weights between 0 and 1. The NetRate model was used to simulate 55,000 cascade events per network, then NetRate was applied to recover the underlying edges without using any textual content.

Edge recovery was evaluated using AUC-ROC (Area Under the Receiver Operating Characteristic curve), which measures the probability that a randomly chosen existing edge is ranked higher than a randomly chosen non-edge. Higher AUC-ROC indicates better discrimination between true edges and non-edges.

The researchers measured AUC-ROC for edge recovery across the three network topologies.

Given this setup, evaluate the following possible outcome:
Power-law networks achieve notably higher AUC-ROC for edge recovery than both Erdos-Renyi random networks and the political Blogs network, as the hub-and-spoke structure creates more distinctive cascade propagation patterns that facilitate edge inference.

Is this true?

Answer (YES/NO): NO